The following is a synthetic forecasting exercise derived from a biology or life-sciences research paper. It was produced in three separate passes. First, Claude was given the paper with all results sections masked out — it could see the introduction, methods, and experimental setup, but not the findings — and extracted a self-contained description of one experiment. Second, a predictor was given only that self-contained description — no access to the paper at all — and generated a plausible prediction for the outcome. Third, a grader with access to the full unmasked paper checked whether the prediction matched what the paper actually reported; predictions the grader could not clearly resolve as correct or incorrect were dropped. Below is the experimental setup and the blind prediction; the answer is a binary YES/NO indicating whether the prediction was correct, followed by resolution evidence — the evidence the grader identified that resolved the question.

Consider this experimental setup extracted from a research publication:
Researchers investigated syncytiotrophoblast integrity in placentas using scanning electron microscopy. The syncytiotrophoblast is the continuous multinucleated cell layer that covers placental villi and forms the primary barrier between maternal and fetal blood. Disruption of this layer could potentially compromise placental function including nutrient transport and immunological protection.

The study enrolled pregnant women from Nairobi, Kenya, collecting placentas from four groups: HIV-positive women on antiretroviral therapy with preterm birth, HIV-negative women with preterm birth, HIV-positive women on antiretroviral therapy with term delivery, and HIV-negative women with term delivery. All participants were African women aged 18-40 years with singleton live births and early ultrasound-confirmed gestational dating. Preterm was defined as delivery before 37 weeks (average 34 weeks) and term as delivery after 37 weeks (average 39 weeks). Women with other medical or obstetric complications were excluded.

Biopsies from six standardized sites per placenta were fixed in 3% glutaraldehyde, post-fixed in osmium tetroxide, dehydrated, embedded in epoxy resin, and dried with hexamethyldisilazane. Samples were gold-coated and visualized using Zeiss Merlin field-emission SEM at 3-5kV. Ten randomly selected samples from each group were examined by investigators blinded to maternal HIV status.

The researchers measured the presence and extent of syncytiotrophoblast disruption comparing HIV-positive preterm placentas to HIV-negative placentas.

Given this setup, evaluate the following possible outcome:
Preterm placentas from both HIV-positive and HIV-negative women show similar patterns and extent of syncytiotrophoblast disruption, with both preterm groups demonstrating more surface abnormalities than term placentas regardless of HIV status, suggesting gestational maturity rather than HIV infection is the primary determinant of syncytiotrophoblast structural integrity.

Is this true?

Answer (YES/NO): NO